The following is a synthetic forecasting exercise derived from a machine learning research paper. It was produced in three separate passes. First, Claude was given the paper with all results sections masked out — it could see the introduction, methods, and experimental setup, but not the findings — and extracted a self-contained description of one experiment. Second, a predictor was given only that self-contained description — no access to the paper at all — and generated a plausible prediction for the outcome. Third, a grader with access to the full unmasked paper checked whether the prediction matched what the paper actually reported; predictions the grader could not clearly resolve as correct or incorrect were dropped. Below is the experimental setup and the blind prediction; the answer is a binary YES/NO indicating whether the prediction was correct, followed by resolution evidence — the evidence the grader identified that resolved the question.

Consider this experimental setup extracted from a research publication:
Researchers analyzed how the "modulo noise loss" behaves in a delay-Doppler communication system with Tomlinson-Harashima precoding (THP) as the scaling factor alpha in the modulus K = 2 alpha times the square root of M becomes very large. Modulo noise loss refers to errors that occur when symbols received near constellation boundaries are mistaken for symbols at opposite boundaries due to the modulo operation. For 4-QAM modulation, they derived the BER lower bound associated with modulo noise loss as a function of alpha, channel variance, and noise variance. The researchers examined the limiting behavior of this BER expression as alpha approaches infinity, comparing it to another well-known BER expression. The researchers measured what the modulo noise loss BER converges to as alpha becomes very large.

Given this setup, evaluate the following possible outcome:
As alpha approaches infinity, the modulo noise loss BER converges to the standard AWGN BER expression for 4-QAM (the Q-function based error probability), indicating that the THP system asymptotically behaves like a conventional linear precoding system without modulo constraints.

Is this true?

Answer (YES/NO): NO